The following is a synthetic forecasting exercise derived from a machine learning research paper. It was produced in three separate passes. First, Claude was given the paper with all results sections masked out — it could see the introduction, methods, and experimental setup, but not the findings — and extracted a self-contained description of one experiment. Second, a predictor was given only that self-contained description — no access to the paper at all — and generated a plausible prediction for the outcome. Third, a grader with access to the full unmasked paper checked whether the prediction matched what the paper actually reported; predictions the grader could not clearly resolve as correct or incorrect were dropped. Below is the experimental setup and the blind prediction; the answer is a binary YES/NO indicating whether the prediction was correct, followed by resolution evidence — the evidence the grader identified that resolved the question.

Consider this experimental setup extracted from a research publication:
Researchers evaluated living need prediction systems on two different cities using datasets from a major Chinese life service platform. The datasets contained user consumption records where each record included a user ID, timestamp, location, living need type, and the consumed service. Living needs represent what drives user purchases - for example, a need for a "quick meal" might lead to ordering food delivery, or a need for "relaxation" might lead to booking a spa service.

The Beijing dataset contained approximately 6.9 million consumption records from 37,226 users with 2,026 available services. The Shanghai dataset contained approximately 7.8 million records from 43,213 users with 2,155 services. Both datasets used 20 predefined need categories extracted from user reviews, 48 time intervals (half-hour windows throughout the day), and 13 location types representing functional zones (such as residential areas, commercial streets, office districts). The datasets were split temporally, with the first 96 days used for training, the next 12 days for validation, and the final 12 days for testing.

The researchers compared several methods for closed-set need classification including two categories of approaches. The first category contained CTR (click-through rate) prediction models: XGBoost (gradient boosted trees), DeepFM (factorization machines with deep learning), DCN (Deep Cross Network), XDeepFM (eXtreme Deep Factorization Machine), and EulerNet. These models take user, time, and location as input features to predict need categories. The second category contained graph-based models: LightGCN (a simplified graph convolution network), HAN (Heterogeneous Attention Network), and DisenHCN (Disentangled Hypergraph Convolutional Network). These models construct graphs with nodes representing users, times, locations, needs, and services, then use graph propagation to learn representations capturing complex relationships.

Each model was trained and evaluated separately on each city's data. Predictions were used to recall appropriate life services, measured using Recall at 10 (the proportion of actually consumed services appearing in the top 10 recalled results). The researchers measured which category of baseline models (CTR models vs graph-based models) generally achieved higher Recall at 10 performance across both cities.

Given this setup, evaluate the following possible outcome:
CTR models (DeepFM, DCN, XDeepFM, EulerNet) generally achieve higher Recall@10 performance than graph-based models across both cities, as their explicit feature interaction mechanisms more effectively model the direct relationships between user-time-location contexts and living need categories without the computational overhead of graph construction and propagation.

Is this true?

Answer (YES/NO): NO